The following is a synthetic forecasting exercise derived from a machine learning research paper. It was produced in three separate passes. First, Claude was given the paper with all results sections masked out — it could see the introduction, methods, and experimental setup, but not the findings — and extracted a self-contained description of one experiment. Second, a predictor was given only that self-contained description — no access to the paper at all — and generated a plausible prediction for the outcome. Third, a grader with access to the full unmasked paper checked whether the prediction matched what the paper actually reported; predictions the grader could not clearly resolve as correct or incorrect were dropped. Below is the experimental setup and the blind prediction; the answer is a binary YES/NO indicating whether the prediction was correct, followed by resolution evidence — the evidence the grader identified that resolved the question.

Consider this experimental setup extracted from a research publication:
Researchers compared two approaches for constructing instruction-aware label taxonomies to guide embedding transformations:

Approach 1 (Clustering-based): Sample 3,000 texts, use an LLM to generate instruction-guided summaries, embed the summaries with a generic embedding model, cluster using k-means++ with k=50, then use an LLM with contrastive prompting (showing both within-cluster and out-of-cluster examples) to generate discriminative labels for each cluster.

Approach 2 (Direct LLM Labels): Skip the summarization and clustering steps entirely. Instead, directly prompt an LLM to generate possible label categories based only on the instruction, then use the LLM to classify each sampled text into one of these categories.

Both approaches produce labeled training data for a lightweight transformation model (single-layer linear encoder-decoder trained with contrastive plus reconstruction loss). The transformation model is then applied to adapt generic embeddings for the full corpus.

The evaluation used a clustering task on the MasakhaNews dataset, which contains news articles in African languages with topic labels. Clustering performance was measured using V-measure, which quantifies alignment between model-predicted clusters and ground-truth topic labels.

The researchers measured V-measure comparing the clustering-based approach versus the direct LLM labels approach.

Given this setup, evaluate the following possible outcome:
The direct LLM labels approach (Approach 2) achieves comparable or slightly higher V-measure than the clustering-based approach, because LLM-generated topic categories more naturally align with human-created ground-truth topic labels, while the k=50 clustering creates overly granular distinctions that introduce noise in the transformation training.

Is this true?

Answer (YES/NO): NO